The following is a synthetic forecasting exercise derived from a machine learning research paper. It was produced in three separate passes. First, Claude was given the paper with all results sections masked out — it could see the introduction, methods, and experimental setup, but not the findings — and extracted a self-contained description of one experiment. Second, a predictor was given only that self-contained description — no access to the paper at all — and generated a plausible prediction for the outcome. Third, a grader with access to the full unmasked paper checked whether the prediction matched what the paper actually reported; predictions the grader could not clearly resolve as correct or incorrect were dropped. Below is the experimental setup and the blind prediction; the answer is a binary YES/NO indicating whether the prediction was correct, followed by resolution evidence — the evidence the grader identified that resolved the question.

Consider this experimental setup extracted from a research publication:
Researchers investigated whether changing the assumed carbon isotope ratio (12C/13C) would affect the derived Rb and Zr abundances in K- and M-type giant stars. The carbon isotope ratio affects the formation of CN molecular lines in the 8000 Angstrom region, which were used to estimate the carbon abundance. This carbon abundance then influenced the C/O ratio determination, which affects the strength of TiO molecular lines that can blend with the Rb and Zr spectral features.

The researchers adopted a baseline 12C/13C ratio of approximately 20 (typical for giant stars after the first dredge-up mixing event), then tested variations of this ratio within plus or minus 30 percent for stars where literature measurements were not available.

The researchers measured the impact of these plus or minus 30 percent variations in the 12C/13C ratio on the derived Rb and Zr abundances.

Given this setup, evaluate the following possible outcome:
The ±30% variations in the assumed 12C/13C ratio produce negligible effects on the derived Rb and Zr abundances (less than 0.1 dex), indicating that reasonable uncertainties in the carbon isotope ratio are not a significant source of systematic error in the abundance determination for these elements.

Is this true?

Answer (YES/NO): YES